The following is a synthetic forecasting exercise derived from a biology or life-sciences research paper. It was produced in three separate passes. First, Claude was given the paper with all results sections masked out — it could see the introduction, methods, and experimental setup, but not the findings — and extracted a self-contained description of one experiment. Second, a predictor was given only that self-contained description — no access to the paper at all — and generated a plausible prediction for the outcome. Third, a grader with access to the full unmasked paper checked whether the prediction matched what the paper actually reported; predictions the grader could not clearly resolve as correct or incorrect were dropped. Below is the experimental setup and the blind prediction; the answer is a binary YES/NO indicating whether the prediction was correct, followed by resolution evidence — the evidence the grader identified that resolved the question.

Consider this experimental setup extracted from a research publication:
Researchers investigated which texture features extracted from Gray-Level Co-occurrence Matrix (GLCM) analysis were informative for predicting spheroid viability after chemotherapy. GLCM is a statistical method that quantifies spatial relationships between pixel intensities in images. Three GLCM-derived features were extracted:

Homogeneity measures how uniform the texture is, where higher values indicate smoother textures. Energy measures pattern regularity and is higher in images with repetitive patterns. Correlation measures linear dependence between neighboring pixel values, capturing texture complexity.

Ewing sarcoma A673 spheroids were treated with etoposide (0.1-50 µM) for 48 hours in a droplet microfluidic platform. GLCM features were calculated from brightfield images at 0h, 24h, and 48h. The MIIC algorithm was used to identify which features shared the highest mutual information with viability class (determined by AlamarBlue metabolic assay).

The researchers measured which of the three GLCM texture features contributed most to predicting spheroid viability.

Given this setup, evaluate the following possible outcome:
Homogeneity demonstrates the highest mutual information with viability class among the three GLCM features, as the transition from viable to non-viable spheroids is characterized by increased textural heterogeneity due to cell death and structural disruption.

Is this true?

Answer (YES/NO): NO